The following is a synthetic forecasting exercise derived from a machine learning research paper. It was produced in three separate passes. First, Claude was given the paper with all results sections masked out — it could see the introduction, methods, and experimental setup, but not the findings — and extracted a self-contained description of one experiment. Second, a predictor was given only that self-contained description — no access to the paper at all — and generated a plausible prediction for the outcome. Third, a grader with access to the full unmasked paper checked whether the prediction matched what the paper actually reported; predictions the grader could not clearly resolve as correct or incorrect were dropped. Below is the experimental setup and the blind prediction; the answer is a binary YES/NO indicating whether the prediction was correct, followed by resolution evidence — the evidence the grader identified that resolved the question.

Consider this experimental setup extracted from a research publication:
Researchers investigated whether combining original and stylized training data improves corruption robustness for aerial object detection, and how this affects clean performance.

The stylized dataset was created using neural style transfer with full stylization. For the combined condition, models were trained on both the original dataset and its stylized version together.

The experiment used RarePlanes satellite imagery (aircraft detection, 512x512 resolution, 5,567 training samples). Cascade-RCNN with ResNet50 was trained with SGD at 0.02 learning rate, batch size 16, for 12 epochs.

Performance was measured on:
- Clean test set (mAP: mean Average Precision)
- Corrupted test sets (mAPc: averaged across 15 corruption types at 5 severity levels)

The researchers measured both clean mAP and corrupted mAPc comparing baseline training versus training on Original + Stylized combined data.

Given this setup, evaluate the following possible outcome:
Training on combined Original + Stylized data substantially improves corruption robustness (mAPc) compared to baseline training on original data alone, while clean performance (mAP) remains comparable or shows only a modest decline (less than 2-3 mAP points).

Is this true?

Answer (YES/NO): YES